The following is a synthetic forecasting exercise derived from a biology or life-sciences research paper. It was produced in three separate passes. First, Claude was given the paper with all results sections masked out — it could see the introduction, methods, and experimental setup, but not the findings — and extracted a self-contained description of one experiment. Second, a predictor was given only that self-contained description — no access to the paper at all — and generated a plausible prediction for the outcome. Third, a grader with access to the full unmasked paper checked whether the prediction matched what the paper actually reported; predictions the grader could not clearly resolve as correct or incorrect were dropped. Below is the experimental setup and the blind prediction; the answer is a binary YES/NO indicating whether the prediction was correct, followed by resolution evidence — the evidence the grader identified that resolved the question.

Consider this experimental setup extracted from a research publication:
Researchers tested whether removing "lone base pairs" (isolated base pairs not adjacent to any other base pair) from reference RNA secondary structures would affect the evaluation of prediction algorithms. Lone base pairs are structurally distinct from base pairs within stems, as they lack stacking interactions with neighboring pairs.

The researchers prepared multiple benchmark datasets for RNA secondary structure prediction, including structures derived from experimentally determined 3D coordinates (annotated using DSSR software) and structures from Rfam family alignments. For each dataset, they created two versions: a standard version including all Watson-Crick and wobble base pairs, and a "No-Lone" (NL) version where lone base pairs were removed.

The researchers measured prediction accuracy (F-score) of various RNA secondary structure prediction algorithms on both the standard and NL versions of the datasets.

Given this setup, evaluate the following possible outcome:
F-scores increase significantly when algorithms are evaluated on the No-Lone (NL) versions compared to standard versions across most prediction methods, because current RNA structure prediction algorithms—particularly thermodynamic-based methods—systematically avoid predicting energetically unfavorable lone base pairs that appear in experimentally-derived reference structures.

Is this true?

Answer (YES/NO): NO